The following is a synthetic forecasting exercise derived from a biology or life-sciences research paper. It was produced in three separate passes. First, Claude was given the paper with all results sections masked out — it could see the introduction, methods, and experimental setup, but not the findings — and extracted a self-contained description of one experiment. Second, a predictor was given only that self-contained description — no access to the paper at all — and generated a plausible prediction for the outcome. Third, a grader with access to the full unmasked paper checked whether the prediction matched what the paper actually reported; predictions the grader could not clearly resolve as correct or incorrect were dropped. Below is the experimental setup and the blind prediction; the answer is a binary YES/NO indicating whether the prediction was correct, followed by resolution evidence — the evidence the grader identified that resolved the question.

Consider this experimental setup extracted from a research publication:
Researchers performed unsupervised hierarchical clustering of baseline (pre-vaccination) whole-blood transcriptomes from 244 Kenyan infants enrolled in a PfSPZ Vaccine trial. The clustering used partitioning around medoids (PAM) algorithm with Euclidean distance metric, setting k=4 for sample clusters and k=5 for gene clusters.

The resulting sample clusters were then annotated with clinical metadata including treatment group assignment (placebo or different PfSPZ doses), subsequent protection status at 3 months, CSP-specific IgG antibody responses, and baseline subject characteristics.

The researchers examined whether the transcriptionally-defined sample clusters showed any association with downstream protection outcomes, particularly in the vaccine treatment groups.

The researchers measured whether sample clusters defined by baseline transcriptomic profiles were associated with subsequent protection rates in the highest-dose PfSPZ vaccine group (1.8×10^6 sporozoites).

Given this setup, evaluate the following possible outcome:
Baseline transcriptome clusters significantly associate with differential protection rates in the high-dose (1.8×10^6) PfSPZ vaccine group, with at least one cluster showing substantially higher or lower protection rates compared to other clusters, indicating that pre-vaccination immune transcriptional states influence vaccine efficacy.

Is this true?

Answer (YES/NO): YES